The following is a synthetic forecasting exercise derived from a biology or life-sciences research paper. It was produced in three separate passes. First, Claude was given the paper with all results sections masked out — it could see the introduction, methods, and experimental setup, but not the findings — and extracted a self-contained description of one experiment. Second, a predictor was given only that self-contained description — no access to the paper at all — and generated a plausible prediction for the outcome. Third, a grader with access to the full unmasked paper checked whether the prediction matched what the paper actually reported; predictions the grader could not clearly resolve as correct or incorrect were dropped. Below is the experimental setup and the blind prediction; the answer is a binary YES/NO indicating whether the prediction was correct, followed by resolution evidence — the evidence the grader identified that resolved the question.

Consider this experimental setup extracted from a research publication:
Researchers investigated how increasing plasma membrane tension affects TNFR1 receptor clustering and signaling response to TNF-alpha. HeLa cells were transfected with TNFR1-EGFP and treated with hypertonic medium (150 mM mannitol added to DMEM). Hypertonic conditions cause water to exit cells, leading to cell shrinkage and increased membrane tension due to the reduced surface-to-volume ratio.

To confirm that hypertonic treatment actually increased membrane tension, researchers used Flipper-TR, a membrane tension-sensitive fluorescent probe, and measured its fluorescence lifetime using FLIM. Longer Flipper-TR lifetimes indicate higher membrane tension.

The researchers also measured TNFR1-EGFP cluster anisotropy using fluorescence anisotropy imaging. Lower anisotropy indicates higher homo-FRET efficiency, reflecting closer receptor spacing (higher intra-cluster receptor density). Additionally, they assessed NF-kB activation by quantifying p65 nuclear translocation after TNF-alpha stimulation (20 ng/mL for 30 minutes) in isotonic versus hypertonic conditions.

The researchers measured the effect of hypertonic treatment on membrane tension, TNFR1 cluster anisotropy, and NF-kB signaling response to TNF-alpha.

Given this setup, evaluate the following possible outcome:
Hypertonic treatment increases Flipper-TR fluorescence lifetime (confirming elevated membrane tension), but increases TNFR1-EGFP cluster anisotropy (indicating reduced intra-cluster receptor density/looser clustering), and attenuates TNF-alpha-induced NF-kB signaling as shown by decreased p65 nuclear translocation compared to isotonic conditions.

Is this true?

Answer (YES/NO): NO